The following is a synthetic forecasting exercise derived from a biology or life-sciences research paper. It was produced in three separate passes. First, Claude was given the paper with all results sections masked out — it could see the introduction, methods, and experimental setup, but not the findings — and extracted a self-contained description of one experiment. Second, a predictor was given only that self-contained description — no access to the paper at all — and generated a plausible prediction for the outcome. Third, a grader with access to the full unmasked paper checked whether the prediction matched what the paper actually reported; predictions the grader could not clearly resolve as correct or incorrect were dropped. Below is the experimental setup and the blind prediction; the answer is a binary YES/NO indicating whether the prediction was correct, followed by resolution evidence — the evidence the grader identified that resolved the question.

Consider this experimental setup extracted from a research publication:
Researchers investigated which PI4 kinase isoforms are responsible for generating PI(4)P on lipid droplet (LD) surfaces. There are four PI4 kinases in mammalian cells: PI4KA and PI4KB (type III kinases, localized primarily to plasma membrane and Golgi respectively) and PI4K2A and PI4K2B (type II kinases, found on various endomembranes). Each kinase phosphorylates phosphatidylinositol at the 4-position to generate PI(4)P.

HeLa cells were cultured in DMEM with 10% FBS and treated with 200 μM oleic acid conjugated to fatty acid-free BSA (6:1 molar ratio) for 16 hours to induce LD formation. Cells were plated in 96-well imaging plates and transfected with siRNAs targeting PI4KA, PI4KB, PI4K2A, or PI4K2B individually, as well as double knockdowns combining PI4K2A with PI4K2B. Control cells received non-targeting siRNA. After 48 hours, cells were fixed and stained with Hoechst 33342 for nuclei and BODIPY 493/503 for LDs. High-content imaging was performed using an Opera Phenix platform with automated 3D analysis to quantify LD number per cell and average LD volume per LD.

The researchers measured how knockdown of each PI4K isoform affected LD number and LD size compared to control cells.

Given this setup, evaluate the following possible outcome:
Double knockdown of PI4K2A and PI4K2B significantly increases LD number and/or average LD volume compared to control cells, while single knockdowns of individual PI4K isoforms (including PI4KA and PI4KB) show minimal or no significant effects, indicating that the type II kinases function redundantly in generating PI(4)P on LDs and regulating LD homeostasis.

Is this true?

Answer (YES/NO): NO